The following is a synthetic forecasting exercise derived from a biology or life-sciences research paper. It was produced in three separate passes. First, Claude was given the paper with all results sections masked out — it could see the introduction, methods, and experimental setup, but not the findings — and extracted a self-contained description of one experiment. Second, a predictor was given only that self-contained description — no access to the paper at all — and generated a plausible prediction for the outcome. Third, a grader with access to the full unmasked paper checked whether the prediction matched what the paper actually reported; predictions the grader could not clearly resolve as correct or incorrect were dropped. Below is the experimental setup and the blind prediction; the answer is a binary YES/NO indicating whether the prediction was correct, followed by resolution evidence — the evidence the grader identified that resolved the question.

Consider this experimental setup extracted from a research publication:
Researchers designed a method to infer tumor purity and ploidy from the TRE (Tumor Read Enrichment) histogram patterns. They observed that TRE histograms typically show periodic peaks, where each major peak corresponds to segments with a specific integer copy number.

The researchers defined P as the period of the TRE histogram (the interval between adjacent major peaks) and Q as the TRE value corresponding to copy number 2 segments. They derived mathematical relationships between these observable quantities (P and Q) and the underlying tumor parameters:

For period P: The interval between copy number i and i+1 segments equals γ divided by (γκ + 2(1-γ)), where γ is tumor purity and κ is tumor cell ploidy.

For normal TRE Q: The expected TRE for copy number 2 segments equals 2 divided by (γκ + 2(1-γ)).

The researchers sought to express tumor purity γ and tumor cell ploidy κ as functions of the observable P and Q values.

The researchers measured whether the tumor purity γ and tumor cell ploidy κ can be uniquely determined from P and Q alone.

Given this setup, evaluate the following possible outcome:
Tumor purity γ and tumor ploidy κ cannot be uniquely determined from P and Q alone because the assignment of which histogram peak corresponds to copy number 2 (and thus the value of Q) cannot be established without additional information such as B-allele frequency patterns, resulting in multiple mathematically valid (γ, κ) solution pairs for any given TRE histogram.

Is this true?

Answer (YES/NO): NO